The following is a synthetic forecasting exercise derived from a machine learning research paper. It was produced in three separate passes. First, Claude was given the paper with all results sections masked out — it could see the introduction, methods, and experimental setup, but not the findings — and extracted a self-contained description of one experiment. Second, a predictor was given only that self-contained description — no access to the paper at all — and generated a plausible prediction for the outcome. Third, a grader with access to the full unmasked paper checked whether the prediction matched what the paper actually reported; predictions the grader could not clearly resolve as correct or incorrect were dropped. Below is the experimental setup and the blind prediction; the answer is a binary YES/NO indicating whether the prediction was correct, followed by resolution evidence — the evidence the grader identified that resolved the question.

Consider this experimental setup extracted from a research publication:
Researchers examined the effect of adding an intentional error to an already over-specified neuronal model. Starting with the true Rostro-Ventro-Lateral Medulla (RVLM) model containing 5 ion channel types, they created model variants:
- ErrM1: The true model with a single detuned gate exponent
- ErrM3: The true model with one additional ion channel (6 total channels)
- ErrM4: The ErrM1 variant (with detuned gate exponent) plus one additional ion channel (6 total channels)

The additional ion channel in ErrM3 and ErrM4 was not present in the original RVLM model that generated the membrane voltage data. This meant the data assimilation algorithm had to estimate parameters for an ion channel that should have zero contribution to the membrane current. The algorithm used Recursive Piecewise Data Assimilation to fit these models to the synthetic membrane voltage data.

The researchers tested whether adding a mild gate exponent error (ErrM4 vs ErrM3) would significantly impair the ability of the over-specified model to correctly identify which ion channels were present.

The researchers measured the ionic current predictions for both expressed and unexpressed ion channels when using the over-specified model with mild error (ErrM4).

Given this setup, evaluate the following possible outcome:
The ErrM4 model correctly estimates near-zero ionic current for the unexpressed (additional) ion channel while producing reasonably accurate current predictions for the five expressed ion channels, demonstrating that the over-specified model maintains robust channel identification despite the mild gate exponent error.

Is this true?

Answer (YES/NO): YES